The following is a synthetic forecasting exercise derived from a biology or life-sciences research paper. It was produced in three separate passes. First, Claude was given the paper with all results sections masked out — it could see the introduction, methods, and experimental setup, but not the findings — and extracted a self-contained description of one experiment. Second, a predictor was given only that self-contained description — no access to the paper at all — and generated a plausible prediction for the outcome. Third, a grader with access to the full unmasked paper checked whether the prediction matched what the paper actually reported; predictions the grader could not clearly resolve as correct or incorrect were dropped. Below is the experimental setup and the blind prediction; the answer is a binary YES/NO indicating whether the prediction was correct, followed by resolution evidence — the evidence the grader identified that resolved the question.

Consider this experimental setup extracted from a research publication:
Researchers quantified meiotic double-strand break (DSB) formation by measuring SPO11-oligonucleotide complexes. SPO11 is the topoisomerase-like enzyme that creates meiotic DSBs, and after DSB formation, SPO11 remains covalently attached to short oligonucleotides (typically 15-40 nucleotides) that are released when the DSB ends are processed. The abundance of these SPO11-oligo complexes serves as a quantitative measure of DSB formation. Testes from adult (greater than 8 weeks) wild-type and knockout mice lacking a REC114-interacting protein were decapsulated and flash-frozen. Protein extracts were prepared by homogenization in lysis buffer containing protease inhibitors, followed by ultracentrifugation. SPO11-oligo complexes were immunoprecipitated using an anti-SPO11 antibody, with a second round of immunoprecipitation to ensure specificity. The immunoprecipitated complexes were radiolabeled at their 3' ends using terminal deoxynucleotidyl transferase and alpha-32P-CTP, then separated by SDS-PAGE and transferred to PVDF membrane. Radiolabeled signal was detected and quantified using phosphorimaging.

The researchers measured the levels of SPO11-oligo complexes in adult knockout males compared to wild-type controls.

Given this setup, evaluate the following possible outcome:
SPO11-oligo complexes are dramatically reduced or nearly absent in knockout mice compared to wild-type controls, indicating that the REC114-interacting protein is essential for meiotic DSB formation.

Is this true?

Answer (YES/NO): NO